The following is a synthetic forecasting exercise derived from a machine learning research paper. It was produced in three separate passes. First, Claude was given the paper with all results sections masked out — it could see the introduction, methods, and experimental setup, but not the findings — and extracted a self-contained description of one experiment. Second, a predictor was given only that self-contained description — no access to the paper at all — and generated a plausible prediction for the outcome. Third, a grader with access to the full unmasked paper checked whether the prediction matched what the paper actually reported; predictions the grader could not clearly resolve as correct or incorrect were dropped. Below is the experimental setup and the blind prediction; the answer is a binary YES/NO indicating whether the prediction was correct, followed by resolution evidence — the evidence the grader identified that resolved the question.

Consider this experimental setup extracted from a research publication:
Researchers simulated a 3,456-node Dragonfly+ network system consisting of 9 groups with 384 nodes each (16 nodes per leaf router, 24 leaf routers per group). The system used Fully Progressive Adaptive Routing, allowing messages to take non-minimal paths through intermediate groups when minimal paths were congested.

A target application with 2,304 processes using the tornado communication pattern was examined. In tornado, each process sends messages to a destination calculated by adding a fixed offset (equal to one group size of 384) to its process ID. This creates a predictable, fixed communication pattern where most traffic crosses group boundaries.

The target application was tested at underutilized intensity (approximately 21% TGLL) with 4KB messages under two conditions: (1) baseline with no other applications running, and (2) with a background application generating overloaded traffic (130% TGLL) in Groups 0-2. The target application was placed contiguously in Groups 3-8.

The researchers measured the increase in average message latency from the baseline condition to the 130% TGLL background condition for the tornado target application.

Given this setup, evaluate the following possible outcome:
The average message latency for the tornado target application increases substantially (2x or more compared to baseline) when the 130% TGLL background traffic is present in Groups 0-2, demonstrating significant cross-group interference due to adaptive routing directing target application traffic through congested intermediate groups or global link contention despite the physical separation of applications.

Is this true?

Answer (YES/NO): NO